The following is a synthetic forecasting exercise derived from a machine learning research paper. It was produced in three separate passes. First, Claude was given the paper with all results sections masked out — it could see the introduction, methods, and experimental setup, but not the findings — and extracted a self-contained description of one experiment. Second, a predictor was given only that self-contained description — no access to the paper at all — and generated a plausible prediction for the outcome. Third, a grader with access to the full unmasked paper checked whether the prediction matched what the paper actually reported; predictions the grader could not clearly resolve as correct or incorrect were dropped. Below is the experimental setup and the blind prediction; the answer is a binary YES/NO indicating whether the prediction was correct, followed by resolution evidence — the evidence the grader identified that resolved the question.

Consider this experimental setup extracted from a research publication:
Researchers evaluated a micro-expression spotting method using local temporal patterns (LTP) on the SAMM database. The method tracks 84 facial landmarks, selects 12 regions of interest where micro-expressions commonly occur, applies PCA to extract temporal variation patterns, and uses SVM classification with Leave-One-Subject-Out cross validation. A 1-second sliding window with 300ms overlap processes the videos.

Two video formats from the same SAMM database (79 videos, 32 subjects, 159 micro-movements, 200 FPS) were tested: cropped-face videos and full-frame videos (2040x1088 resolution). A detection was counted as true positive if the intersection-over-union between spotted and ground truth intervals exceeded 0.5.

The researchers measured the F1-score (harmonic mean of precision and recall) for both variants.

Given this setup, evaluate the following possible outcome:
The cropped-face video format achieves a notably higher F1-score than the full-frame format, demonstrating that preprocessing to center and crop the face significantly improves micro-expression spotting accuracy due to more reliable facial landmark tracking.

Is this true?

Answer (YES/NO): NO